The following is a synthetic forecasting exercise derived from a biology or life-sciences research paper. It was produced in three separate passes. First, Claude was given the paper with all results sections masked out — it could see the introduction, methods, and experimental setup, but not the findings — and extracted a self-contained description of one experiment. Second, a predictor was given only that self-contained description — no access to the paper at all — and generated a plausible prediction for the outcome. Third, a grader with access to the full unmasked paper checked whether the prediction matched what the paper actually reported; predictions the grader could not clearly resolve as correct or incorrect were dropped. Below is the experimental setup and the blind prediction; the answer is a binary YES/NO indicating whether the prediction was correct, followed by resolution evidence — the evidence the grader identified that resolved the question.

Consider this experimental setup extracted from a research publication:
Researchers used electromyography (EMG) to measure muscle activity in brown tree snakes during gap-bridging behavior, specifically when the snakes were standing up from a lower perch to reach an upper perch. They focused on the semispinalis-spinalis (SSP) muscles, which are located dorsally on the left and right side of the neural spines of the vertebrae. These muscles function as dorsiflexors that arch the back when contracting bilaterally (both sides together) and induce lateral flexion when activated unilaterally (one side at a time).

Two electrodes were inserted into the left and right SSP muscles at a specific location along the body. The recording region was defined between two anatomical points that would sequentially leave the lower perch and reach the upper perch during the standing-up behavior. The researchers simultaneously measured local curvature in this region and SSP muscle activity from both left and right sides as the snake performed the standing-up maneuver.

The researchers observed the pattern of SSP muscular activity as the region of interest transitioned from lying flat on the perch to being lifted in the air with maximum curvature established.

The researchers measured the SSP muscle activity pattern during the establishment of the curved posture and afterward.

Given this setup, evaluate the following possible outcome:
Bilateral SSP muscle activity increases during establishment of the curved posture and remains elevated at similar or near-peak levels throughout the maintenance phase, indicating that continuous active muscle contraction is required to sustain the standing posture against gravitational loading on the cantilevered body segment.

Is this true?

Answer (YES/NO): NO